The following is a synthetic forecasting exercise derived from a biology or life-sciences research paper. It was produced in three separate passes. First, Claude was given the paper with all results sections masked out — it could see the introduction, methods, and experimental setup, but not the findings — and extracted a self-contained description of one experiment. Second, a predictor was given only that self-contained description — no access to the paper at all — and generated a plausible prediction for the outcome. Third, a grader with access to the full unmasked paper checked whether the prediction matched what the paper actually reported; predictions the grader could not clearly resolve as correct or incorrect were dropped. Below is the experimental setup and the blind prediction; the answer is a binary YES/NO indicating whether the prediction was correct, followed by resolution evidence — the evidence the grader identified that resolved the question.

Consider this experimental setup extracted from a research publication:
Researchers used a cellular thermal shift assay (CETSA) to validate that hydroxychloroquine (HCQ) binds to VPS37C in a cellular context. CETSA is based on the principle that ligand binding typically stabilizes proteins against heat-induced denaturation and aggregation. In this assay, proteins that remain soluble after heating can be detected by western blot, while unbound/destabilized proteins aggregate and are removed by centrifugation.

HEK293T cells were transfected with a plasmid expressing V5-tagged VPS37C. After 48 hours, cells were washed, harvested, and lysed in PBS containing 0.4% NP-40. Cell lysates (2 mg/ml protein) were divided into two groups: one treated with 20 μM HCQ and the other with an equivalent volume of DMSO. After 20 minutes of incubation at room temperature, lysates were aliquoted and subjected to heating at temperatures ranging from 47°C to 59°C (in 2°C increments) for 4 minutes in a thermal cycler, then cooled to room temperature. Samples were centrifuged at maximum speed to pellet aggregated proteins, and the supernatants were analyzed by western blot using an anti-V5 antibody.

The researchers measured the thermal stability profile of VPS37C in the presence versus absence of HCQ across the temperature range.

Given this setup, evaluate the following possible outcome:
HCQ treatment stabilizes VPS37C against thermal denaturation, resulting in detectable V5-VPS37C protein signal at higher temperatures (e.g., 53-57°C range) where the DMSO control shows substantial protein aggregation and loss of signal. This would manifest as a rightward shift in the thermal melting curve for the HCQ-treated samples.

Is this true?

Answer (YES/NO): YES